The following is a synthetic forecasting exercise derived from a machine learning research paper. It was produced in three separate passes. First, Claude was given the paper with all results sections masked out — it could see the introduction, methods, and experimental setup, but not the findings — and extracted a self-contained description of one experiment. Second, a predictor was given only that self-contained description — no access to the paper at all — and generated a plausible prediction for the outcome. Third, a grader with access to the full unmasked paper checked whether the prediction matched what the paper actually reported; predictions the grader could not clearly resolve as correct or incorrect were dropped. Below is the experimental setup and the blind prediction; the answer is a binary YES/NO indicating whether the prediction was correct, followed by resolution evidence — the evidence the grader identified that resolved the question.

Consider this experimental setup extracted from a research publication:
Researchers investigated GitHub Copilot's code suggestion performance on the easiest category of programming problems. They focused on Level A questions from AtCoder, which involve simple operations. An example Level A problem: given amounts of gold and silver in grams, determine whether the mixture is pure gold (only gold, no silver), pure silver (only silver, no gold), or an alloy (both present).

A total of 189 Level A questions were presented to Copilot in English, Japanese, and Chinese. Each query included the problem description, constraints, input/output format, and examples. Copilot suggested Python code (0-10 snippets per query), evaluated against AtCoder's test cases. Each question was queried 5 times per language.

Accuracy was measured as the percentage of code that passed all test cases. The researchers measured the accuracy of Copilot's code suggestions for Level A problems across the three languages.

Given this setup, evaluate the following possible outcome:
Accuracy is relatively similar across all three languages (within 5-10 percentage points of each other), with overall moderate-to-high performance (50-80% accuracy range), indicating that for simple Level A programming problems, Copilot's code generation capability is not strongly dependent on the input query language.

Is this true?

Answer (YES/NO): NO